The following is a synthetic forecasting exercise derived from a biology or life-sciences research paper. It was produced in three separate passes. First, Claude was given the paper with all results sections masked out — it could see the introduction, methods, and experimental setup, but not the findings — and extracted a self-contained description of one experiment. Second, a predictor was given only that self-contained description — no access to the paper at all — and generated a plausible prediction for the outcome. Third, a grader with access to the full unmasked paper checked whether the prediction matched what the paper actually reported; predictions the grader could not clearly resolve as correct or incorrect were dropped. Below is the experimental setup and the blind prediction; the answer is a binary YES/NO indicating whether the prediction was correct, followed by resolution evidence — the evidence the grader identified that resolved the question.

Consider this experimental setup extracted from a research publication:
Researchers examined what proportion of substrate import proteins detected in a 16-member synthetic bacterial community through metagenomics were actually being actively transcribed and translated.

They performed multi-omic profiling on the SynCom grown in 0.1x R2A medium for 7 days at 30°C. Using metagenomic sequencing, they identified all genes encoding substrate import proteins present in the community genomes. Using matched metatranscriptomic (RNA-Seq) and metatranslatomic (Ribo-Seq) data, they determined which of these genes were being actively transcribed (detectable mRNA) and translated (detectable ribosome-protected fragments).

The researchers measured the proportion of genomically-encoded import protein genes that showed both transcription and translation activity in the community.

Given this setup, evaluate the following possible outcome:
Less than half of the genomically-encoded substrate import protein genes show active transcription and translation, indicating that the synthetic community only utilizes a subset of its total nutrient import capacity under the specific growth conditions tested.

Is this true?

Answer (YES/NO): YES